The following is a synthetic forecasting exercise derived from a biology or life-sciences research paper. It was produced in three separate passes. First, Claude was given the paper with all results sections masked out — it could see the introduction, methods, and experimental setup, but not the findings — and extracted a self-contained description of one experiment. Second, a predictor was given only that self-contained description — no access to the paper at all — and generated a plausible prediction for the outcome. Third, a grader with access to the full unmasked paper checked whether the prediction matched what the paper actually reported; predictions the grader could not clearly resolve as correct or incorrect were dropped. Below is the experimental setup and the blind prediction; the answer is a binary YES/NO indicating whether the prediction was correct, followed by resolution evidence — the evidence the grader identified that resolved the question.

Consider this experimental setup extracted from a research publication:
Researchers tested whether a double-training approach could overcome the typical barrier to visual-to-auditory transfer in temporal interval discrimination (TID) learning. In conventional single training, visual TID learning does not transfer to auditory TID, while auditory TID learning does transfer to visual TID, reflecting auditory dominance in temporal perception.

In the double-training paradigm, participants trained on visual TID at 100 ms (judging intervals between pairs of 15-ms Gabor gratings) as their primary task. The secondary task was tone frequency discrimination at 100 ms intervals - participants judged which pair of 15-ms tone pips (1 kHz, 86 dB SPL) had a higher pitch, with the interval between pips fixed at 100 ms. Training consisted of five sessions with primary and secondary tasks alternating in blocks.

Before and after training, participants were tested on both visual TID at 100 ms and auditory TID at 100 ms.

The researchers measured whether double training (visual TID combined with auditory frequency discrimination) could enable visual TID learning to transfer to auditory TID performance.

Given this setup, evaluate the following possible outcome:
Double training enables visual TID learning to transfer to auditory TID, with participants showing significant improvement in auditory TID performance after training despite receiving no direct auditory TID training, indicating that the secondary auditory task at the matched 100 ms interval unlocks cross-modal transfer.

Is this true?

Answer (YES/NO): YES